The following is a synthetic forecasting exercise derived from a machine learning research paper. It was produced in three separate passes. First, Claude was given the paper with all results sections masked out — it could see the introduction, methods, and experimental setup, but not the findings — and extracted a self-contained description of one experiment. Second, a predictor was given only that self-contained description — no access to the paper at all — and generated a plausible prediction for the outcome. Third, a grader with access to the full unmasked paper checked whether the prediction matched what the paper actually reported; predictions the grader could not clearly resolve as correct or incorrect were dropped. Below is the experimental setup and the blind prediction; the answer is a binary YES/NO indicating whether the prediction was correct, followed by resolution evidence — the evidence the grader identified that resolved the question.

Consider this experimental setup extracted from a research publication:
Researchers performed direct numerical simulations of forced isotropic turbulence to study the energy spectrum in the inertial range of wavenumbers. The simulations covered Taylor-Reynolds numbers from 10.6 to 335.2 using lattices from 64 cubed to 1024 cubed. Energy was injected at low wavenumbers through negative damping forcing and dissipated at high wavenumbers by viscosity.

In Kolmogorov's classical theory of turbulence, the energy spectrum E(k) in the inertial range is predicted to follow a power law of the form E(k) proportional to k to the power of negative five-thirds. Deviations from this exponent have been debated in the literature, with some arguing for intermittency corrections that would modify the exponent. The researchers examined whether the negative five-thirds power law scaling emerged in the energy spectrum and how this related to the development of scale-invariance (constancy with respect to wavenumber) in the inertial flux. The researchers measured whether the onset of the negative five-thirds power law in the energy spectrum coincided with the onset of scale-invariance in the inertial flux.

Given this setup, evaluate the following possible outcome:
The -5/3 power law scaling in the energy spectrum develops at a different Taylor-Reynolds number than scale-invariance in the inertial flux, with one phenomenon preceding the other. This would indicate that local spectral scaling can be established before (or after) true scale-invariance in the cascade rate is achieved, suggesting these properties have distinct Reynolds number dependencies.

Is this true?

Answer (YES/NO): NO